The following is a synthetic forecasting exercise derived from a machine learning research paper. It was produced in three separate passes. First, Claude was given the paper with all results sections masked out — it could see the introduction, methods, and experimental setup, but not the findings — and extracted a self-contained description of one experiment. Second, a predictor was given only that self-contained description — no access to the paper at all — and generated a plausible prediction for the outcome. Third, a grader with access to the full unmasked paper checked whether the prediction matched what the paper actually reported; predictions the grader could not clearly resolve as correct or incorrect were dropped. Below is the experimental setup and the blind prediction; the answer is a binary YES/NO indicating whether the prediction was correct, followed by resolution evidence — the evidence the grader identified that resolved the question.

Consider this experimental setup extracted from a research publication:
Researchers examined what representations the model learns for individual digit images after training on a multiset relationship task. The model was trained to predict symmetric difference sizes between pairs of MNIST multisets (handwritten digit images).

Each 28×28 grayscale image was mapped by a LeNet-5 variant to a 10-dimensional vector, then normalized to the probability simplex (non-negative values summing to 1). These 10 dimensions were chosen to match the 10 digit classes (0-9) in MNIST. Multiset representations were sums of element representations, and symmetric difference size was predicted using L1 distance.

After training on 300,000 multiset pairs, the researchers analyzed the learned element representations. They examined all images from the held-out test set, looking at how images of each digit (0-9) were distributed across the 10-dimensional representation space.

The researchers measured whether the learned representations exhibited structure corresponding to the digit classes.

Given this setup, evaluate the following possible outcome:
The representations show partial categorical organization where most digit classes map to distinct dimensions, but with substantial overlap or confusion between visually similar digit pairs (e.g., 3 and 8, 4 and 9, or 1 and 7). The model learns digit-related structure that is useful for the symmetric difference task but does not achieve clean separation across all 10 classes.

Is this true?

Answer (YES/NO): NO